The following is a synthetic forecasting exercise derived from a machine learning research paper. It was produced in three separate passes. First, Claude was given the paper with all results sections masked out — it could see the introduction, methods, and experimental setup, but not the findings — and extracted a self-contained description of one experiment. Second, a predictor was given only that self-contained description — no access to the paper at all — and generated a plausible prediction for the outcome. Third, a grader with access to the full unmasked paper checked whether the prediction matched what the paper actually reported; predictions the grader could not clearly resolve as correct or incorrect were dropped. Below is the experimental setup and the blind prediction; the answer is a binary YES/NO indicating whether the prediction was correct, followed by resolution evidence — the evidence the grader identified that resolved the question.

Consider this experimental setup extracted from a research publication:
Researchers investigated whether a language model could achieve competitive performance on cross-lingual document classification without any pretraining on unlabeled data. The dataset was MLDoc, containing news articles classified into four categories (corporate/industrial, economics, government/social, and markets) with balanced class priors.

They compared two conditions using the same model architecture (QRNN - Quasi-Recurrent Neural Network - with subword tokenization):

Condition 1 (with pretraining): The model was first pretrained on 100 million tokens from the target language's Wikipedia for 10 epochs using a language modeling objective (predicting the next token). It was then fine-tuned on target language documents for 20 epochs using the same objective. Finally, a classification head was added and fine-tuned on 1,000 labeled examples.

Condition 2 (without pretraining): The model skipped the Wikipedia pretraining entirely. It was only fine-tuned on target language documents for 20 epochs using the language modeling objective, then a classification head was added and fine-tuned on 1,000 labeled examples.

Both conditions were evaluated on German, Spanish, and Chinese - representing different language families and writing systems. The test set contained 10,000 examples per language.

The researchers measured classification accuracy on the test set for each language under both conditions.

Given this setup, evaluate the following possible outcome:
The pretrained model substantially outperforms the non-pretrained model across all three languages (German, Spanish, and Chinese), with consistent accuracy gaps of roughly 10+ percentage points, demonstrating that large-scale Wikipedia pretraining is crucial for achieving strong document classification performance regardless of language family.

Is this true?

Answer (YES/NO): NO